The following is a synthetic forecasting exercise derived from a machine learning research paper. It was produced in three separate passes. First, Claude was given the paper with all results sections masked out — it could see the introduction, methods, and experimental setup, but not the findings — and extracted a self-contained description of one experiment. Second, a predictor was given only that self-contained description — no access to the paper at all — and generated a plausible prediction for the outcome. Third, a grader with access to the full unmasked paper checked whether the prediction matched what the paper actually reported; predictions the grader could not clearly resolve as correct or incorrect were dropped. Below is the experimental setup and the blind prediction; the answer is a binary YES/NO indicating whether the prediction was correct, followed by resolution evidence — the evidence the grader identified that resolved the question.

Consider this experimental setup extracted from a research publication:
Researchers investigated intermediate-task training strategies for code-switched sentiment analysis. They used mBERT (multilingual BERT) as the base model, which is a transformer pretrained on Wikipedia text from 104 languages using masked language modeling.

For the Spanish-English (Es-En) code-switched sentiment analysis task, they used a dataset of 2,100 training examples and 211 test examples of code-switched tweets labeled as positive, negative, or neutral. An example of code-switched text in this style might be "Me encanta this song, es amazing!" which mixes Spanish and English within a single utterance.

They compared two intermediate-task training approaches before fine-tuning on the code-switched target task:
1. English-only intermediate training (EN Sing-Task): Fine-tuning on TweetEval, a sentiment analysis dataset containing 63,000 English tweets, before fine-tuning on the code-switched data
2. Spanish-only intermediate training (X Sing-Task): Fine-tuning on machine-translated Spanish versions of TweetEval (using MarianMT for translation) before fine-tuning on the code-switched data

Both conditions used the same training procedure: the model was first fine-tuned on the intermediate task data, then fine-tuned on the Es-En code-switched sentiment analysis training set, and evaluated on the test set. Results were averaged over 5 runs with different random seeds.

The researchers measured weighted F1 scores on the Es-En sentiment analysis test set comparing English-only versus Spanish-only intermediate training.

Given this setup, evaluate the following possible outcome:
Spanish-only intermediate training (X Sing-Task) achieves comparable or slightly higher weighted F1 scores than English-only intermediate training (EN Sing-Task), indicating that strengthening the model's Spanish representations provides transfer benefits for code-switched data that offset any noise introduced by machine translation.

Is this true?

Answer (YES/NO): NO